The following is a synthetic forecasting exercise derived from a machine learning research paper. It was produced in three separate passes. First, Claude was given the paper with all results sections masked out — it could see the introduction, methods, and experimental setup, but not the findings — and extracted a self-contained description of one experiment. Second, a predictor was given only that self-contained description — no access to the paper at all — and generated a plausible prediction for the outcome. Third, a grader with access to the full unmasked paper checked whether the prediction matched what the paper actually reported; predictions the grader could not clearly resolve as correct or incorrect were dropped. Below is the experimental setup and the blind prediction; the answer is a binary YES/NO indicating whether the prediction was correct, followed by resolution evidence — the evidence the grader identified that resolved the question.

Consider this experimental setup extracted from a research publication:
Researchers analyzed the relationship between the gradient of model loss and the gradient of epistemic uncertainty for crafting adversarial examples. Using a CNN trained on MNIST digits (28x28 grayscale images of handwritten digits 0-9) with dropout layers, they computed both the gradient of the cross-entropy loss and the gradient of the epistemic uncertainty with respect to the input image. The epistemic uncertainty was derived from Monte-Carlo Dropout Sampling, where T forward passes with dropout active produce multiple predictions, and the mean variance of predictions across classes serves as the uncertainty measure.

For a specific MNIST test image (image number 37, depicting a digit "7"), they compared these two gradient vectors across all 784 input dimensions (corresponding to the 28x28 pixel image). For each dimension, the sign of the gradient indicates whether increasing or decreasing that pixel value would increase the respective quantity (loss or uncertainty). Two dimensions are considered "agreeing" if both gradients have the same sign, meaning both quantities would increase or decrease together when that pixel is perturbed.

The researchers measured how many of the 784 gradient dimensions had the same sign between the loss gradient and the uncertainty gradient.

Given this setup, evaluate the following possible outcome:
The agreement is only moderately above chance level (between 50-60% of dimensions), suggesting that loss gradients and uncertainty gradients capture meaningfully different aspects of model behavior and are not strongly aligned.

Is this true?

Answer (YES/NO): NO